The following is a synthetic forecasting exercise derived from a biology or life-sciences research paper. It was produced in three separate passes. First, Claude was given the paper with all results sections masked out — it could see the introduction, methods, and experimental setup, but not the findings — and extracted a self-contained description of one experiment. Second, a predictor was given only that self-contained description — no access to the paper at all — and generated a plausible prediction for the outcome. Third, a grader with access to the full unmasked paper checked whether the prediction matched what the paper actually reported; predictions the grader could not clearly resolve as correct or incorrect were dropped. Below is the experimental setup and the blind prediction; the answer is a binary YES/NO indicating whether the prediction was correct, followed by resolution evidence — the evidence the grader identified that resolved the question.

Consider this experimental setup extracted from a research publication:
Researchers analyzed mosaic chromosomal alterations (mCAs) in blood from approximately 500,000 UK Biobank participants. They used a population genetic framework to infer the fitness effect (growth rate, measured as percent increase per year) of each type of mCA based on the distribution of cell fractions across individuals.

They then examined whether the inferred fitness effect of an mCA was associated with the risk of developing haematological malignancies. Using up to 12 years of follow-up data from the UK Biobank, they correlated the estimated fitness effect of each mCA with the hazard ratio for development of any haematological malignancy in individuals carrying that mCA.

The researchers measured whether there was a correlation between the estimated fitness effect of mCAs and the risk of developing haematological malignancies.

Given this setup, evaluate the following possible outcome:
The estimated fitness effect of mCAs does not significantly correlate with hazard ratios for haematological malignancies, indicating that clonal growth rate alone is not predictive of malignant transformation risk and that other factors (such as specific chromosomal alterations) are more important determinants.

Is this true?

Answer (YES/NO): NO